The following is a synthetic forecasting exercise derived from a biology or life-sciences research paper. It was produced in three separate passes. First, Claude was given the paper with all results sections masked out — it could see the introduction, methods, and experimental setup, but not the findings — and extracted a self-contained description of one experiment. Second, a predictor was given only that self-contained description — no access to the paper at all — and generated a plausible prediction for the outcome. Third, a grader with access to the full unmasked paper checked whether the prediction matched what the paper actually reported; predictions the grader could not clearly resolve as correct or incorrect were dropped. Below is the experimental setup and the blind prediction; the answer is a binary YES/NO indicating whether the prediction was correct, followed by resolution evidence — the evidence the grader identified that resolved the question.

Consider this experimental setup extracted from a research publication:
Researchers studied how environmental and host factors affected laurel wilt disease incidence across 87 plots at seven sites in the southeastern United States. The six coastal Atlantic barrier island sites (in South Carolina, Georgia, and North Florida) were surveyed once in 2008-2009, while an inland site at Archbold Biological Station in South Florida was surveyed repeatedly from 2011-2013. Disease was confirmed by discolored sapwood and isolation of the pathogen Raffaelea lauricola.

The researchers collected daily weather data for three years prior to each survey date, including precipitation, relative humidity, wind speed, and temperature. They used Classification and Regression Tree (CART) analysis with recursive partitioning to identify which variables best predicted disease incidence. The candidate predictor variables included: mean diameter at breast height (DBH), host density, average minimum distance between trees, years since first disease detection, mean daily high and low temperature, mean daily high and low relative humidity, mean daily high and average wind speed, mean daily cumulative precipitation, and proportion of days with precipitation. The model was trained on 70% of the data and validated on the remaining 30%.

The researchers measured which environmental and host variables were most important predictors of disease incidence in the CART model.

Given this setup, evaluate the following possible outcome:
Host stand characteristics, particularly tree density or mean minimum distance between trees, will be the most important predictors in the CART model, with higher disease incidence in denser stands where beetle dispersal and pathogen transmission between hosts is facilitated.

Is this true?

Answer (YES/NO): NO